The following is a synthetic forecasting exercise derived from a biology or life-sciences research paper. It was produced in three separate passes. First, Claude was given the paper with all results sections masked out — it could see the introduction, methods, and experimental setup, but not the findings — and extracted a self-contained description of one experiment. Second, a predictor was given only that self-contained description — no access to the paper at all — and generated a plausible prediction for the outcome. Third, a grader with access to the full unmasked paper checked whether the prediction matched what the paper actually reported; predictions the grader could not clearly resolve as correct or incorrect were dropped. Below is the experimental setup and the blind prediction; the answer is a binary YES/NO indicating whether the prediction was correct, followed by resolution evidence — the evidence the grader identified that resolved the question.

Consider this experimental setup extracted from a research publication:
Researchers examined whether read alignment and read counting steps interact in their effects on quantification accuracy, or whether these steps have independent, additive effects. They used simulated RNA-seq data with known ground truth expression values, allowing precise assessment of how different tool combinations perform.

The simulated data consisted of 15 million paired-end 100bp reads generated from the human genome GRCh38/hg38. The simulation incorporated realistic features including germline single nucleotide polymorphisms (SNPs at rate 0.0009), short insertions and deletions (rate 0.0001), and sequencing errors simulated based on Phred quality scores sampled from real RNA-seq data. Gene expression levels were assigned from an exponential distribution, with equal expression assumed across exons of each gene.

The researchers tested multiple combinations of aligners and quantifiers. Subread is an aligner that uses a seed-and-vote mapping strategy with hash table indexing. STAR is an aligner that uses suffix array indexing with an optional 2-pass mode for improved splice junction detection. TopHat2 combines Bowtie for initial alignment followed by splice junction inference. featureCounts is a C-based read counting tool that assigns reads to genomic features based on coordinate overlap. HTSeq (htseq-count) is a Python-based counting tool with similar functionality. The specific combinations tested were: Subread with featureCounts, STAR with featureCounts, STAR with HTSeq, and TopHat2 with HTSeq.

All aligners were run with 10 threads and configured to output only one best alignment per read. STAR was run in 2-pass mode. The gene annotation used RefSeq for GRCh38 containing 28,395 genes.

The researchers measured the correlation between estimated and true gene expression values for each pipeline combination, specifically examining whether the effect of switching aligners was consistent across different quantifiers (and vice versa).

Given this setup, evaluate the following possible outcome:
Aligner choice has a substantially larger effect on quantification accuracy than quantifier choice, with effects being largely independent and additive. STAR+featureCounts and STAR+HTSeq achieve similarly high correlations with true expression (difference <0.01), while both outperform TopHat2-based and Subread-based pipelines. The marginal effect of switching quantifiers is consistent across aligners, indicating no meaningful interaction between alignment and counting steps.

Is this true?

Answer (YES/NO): NO